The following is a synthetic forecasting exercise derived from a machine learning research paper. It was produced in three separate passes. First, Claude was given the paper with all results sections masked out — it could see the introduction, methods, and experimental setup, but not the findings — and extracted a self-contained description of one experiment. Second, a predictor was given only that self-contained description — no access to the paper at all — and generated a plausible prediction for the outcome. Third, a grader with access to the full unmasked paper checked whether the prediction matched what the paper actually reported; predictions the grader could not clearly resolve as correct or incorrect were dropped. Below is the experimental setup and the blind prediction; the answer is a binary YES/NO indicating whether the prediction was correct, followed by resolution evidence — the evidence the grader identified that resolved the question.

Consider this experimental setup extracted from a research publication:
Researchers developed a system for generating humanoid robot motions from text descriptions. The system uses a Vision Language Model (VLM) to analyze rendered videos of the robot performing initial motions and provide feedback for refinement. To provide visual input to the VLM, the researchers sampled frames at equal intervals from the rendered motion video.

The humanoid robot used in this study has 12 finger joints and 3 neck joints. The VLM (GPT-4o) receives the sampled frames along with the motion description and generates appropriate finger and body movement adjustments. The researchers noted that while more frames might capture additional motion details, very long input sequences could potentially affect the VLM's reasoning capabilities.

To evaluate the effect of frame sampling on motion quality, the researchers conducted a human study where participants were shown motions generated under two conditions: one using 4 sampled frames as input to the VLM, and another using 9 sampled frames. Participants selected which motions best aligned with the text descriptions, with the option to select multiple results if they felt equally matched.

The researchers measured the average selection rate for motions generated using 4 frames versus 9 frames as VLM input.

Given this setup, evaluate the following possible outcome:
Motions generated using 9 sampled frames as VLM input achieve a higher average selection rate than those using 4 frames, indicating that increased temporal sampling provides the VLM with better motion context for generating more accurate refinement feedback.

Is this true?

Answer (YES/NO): NO